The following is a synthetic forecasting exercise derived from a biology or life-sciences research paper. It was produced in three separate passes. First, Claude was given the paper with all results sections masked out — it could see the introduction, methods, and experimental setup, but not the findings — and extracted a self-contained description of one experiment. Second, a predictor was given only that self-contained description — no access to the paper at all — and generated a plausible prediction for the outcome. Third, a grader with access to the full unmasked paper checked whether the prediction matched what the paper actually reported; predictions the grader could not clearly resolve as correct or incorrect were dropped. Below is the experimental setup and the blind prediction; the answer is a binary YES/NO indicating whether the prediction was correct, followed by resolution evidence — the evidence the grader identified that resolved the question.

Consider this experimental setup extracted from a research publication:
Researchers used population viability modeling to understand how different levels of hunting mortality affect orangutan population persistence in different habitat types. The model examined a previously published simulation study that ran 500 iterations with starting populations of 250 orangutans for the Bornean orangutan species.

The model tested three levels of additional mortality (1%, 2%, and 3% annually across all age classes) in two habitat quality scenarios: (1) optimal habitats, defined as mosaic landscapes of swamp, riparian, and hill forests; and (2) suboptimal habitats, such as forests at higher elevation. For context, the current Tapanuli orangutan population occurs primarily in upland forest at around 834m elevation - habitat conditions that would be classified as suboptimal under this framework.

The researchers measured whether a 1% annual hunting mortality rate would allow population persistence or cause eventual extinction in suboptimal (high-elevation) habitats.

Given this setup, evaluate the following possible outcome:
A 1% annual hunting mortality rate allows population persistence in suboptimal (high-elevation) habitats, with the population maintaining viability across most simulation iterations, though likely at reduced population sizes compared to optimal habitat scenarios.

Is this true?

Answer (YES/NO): NO